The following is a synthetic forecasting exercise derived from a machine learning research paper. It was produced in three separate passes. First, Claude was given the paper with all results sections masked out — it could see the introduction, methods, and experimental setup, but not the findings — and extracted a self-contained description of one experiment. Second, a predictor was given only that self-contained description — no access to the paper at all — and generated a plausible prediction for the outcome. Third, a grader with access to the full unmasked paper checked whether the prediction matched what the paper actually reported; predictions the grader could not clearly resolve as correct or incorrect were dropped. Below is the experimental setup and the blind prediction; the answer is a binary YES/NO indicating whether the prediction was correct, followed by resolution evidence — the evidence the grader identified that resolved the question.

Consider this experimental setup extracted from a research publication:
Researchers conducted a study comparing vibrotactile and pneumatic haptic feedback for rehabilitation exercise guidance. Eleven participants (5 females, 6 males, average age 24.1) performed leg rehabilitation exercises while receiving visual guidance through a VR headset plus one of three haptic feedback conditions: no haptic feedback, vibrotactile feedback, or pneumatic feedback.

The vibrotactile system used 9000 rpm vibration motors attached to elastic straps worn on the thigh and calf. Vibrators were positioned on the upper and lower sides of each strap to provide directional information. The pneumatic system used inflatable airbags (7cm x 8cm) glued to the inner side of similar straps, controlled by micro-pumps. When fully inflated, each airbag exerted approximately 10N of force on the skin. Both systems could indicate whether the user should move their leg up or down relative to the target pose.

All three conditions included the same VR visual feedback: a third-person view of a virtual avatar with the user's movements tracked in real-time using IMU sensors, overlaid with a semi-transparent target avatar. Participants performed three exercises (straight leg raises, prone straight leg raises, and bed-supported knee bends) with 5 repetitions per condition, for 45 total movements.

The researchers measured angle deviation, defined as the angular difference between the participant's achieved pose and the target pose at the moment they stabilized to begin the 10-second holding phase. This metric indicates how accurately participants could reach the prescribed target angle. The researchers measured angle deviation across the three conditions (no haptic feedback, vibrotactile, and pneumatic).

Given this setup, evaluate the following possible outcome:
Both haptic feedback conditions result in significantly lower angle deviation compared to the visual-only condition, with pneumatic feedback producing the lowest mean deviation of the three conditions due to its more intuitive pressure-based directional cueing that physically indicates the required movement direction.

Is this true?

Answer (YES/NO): NO